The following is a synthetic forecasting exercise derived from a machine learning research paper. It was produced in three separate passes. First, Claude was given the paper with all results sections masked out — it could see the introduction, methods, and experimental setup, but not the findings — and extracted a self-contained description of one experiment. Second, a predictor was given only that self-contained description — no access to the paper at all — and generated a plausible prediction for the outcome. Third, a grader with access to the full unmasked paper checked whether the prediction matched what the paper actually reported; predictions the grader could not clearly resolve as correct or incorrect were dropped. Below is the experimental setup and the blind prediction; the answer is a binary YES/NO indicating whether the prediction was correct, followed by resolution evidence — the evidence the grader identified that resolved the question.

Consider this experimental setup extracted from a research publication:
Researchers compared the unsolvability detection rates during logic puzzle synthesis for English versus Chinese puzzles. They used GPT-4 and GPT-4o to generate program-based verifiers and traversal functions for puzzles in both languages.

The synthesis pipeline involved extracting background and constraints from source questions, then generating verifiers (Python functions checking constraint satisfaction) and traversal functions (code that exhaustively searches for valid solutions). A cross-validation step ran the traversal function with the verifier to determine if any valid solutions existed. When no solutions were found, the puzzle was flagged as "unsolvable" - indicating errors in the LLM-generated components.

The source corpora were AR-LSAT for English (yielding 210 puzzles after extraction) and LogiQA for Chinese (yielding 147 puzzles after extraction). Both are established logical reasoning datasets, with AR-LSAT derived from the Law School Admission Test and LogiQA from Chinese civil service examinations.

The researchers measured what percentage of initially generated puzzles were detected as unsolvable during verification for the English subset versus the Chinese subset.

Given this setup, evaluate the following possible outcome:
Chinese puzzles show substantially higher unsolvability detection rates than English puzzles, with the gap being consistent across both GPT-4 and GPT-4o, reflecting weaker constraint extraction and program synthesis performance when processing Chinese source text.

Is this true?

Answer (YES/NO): NO